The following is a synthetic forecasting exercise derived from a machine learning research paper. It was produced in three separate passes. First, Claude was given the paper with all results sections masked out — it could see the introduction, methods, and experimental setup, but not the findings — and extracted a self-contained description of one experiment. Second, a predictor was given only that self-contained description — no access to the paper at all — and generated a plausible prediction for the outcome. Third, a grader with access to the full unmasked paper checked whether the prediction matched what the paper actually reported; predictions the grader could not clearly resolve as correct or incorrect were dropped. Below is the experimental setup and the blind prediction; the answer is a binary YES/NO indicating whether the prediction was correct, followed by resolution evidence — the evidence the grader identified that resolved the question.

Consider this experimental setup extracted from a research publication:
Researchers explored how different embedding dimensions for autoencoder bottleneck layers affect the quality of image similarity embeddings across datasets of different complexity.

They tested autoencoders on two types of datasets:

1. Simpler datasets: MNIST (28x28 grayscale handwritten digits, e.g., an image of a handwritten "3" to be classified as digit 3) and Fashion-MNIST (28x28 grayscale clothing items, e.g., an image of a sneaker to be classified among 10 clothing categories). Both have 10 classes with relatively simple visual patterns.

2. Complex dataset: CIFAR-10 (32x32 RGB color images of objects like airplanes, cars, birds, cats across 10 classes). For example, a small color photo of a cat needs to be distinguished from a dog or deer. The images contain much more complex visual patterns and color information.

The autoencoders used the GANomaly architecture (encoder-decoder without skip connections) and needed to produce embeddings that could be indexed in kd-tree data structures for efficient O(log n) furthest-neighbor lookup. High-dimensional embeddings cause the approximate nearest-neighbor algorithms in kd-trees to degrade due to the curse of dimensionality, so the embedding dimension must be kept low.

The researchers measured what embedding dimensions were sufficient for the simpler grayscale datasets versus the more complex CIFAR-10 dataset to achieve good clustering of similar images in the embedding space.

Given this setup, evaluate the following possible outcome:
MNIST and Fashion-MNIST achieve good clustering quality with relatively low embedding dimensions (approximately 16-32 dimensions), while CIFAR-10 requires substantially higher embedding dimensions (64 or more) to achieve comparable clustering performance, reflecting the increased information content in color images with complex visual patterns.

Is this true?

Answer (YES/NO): NO